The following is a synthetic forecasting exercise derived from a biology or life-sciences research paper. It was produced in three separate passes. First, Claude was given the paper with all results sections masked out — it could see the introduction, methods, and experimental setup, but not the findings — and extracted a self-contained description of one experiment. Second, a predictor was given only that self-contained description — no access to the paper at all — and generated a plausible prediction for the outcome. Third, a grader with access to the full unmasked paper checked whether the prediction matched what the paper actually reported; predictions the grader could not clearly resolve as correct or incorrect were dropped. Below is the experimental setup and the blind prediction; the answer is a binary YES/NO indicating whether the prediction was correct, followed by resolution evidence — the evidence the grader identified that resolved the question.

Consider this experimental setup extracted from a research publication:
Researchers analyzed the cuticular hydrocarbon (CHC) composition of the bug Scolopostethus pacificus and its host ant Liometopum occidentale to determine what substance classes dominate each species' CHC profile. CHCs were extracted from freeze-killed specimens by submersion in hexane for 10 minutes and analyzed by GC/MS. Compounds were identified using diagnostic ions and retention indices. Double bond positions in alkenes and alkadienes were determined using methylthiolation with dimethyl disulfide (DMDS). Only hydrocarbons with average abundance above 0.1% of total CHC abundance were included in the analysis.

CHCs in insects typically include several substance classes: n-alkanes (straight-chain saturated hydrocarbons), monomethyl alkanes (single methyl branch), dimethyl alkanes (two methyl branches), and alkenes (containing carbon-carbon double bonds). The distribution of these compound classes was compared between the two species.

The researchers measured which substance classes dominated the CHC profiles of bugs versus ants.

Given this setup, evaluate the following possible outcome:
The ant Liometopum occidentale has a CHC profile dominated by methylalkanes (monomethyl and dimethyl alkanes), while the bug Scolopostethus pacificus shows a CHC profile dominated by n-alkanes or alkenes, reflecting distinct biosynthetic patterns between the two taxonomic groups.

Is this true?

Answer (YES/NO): NO